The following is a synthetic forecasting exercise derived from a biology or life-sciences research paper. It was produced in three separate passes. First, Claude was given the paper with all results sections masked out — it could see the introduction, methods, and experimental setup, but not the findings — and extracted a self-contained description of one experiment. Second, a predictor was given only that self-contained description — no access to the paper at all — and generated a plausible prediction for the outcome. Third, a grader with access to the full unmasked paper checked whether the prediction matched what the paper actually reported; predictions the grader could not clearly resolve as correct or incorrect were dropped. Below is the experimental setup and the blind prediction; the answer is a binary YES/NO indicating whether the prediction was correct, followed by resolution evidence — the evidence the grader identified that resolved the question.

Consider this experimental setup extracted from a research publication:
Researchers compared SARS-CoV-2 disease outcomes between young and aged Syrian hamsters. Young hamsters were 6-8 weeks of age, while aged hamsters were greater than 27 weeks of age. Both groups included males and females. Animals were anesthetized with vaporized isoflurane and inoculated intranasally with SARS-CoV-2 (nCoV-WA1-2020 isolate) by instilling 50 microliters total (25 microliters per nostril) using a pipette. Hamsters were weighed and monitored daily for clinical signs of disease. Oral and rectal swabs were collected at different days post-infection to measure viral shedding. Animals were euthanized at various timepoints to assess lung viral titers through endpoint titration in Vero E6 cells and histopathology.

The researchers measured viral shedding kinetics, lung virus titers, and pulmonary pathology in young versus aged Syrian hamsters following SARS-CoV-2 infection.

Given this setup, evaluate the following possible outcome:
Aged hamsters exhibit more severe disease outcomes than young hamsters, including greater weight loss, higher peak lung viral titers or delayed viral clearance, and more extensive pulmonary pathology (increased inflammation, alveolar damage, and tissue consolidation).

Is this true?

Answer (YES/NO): NO